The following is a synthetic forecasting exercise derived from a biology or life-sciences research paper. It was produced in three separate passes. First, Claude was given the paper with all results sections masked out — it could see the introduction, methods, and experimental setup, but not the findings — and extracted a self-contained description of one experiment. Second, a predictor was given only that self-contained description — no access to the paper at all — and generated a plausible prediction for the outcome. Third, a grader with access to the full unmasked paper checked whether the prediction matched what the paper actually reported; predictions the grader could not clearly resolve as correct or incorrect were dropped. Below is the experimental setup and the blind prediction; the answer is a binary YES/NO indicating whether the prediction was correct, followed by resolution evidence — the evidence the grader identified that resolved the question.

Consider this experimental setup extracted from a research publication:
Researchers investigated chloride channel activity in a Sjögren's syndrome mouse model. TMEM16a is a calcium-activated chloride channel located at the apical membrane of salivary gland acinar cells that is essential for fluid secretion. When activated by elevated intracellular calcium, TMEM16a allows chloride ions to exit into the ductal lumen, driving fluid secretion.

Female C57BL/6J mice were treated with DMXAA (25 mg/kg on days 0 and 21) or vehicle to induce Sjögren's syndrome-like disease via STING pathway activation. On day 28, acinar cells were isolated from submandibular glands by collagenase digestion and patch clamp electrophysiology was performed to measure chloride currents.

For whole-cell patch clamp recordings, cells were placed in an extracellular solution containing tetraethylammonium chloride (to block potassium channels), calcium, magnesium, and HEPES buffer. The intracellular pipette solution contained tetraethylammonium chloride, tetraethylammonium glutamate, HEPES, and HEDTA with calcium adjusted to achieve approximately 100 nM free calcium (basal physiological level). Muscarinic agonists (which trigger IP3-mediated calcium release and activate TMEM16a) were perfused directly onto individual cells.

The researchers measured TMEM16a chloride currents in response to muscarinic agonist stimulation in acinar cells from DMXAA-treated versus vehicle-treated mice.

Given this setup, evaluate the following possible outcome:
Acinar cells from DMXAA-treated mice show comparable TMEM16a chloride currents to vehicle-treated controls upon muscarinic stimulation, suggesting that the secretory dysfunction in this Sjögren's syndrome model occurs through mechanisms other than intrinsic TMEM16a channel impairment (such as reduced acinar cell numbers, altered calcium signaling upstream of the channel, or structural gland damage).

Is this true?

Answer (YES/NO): NO